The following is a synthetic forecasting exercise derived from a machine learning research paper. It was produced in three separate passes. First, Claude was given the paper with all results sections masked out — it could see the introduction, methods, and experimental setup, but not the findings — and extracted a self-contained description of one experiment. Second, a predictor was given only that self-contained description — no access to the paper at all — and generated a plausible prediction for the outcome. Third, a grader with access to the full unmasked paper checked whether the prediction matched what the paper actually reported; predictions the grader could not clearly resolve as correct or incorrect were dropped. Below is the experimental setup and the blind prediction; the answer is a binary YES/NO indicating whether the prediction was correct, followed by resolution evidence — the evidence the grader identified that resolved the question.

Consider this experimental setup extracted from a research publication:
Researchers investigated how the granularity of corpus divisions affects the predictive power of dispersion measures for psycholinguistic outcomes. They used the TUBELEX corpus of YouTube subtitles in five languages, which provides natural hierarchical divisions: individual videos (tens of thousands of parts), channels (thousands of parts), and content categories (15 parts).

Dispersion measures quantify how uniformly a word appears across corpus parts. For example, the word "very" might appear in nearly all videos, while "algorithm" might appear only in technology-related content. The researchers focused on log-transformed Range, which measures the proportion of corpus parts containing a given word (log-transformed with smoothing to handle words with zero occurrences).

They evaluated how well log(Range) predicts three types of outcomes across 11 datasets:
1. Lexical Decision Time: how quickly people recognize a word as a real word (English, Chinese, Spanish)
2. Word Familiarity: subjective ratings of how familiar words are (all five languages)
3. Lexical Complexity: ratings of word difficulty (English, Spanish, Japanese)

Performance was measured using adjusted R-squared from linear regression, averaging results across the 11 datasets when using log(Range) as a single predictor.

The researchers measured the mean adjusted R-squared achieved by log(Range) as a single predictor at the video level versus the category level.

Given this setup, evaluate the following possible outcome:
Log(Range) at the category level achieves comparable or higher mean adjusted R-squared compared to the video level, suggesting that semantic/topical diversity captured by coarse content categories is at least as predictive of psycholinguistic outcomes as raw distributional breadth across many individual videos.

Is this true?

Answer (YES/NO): NO